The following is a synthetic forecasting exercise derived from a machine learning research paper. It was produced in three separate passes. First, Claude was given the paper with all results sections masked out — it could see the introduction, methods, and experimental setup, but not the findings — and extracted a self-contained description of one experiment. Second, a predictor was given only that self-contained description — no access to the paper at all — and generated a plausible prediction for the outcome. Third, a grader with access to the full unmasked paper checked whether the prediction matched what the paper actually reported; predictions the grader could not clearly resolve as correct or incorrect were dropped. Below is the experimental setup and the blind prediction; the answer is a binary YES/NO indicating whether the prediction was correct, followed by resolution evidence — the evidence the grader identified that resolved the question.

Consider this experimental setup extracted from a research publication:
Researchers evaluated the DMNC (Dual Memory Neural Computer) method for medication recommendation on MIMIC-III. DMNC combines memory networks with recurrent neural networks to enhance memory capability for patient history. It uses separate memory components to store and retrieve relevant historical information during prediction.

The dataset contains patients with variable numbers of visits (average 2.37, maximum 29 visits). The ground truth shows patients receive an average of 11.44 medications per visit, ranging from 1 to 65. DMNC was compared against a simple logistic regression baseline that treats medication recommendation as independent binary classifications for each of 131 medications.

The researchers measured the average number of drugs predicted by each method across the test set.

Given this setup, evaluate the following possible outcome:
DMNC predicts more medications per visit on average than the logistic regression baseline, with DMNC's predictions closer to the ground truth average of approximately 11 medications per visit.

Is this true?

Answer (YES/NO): NO